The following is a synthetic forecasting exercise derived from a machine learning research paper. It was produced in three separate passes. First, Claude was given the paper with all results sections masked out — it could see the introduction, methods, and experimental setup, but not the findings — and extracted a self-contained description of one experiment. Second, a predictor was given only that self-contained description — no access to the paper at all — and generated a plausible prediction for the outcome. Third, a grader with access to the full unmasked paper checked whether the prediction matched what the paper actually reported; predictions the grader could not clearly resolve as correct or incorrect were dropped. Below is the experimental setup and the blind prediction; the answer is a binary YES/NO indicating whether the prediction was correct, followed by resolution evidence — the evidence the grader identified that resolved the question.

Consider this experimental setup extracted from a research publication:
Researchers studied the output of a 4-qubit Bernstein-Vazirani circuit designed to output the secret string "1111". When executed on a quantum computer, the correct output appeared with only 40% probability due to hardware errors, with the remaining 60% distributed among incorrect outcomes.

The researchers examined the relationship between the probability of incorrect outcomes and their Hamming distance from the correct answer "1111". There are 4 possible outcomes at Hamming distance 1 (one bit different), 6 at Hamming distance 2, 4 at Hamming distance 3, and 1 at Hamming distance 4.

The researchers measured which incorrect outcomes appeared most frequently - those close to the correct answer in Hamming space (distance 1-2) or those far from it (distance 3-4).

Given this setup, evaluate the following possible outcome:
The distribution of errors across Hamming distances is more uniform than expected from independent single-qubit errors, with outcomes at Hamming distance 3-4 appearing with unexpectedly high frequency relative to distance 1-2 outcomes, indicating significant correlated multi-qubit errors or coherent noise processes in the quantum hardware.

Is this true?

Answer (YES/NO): NO